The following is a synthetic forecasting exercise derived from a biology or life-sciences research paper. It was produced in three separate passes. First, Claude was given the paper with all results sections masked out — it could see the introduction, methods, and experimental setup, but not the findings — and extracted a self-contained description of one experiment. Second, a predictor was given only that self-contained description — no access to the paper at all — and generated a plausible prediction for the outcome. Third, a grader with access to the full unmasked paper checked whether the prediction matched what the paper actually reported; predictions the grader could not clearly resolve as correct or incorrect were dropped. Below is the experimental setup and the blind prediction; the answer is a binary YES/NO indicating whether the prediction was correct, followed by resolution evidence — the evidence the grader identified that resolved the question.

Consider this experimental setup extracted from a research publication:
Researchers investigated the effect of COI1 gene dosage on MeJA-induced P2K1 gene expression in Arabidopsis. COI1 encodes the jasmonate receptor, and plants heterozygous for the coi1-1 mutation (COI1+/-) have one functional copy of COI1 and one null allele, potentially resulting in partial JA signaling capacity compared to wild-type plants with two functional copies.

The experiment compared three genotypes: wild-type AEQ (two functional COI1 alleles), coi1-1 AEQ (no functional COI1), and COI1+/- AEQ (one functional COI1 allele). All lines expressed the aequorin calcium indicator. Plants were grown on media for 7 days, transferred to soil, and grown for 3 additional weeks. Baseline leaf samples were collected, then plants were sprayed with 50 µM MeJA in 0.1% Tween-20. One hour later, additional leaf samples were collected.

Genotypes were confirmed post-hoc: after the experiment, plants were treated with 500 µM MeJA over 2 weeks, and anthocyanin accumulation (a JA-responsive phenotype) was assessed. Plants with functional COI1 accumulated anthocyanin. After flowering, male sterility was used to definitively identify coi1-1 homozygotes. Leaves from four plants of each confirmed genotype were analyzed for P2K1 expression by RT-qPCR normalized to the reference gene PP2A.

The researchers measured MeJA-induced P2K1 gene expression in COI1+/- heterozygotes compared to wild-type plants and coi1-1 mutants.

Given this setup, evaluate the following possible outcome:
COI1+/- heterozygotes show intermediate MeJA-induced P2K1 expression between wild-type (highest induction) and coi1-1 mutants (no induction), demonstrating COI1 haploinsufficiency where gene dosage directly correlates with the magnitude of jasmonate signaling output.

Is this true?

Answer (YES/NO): NO